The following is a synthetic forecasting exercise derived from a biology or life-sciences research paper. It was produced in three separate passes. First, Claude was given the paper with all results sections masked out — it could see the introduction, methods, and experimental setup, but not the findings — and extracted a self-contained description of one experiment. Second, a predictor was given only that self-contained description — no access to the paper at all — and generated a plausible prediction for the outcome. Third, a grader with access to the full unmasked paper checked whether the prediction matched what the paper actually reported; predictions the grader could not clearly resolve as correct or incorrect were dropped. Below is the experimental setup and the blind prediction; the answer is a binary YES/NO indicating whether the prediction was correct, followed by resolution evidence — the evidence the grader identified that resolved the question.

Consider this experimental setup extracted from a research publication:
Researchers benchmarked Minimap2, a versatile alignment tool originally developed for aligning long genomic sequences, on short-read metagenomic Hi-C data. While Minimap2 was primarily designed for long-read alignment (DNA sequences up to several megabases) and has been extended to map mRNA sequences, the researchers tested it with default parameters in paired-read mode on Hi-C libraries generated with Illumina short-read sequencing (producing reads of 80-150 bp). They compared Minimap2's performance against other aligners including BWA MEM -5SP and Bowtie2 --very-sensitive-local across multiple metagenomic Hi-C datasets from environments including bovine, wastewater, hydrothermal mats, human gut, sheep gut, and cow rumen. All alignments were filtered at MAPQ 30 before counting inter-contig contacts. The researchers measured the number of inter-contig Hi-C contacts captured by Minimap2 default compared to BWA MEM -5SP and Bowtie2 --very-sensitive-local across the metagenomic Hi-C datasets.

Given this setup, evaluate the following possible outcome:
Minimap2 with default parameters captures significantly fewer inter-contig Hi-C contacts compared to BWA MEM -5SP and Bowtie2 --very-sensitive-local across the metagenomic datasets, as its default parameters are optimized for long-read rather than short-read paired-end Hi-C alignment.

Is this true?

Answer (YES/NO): NO